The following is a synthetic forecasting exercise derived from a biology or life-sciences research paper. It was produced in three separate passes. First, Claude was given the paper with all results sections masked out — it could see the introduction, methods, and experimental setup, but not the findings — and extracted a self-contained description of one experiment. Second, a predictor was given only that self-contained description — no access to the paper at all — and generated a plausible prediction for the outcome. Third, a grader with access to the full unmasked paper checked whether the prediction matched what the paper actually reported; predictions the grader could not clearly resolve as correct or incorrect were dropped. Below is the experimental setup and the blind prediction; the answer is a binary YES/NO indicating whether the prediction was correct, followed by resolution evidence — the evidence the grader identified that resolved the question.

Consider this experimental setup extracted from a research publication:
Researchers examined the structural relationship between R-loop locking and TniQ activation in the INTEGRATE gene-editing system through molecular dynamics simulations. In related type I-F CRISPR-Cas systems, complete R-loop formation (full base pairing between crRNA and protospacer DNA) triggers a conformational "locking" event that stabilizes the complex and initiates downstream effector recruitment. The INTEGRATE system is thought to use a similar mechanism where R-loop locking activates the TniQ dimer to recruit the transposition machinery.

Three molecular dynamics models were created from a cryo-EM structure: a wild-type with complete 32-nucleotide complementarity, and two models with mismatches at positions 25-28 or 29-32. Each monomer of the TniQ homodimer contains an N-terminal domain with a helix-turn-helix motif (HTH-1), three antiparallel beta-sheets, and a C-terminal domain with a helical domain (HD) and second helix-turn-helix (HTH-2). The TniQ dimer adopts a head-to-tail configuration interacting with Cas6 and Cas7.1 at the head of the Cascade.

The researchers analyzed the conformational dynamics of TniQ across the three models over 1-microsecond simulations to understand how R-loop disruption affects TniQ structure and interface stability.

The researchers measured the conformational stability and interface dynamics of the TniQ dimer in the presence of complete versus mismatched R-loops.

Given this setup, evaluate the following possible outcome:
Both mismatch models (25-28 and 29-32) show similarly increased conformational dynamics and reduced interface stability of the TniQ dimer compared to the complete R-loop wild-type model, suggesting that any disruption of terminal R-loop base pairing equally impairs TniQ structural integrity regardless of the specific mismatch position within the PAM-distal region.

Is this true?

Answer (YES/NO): NO